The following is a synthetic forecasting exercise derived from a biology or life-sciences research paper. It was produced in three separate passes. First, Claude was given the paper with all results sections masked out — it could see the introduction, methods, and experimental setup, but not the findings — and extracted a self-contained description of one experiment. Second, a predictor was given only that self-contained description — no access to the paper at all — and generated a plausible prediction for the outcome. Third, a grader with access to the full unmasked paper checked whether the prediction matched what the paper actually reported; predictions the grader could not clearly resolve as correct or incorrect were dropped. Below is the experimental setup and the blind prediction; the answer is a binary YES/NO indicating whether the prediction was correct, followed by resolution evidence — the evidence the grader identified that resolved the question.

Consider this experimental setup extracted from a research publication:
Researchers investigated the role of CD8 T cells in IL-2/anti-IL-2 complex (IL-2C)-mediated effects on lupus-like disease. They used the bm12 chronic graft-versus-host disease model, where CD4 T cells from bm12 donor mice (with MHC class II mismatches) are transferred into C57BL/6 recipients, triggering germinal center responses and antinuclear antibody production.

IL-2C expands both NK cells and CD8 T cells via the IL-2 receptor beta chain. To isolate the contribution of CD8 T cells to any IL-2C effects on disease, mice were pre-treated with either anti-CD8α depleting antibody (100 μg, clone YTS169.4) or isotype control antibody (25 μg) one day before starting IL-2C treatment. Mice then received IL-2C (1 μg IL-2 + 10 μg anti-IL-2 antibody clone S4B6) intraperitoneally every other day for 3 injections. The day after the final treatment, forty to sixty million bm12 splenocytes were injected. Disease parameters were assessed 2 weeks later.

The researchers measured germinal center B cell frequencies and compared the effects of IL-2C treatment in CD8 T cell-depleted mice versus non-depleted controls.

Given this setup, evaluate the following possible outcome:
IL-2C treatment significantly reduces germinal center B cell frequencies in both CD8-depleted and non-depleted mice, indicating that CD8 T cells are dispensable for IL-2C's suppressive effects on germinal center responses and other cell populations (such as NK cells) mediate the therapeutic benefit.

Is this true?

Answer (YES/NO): NO